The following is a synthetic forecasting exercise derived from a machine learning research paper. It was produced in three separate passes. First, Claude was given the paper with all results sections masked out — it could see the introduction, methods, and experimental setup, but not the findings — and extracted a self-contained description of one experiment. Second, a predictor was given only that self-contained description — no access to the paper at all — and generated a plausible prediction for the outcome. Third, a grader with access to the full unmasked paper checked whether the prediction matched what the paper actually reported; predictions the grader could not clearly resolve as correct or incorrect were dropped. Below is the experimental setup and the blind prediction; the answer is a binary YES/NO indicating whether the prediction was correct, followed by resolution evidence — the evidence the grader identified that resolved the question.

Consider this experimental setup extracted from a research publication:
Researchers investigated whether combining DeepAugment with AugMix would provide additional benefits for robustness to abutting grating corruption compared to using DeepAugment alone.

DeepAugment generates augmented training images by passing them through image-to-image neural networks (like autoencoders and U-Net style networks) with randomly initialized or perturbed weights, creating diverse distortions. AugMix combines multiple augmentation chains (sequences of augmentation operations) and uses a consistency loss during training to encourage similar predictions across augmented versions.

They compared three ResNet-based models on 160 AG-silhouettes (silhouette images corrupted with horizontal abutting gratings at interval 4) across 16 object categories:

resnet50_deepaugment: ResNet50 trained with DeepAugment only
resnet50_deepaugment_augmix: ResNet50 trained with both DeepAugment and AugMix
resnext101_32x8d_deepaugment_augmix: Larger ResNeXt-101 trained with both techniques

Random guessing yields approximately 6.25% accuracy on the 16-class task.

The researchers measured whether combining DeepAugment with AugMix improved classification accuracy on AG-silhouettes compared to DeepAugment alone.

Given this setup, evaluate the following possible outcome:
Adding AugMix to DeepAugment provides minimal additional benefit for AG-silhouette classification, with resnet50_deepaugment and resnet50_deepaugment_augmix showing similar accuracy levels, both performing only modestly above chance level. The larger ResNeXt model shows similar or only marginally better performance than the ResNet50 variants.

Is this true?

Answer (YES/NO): NO